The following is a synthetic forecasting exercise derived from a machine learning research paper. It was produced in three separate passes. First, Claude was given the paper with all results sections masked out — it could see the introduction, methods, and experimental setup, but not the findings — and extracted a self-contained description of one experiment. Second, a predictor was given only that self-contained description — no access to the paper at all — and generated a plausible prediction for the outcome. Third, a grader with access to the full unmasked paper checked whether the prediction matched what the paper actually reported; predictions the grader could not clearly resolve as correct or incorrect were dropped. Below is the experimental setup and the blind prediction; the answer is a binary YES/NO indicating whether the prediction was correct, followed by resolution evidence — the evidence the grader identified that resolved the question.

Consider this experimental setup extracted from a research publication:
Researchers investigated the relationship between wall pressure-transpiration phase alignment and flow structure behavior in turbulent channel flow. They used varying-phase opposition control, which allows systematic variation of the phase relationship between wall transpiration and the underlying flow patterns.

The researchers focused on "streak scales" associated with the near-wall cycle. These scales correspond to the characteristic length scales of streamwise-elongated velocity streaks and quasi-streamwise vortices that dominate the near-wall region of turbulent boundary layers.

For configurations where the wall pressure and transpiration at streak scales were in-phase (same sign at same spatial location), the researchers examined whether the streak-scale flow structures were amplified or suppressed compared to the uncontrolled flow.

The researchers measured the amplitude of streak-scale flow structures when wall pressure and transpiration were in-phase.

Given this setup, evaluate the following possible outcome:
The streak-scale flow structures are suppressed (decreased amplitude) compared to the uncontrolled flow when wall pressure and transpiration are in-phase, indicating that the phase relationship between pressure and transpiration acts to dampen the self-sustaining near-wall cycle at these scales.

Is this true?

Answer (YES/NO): YES